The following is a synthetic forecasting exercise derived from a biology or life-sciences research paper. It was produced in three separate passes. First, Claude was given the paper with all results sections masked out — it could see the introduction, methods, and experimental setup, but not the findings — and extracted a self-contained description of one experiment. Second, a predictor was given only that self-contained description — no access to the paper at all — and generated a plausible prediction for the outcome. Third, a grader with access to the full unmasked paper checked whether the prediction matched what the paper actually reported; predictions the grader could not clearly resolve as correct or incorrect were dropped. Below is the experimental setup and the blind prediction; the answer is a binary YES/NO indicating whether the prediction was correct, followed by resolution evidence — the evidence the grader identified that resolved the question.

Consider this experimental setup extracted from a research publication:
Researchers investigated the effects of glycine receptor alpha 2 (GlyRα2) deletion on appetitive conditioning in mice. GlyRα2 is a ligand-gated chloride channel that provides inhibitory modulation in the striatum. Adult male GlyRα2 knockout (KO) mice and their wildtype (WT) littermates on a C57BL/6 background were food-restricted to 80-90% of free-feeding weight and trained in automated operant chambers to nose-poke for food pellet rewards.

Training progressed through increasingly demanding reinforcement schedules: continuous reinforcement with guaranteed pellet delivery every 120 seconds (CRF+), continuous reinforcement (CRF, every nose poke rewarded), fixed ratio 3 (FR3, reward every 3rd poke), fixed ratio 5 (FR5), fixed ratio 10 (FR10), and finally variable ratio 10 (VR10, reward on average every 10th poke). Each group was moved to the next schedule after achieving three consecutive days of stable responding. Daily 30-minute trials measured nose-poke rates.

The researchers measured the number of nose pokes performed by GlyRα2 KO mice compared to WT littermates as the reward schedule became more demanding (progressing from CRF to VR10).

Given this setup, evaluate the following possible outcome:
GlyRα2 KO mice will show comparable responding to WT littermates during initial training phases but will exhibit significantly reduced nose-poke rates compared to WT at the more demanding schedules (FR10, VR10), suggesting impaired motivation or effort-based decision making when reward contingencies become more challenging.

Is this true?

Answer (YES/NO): NO